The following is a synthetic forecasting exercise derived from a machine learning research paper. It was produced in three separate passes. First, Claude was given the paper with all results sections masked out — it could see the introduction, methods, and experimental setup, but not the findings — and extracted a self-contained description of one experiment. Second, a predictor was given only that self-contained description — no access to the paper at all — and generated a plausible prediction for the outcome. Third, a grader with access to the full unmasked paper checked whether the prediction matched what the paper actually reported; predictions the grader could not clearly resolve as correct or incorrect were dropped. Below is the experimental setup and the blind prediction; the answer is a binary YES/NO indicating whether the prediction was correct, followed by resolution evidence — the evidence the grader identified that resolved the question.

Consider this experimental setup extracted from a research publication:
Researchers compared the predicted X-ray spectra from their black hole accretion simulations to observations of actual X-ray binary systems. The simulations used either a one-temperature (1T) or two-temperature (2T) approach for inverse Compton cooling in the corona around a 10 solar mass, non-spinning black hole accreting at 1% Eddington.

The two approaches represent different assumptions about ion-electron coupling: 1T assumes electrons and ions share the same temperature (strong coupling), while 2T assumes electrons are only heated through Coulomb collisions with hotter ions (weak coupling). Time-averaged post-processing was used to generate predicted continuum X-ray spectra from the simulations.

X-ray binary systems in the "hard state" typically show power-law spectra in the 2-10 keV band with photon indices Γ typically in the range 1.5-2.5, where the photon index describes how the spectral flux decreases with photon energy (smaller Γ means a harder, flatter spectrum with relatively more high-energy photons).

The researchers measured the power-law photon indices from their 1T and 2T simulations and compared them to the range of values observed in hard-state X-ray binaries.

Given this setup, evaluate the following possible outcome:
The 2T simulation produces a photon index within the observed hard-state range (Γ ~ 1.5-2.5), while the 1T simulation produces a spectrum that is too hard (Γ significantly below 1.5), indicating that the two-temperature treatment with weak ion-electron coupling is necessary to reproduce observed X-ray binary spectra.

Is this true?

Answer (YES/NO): NO